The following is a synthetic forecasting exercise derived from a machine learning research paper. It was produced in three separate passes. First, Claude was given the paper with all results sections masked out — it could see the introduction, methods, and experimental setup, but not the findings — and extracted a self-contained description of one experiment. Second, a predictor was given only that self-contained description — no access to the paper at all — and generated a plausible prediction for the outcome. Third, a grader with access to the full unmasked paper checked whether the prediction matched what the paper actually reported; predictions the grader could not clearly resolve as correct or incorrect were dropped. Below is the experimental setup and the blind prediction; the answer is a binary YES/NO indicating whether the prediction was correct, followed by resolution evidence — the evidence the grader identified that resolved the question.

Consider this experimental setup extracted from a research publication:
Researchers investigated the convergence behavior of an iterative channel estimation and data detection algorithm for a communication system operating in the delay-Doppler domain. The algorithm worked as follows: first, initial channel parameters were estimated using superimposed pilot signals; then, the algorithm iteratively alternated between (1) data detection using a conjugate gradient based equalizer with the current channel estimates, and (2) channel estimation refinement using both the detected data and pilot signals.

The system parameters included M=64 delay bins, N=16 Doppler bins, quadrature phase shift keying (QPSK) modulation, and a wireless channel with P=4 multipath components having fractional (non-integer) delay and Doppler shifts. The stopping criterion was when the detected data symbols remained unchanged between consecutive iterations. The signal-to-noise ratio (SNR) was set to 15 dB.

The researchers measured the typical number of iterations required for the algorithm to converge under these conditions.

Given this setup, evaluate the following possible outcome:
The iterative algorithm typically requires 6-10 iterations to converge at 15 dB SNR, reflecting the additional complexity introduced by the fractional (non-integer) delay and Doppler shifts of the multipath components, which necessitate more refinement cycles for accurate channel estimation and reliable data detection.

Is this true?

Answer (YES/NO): NO